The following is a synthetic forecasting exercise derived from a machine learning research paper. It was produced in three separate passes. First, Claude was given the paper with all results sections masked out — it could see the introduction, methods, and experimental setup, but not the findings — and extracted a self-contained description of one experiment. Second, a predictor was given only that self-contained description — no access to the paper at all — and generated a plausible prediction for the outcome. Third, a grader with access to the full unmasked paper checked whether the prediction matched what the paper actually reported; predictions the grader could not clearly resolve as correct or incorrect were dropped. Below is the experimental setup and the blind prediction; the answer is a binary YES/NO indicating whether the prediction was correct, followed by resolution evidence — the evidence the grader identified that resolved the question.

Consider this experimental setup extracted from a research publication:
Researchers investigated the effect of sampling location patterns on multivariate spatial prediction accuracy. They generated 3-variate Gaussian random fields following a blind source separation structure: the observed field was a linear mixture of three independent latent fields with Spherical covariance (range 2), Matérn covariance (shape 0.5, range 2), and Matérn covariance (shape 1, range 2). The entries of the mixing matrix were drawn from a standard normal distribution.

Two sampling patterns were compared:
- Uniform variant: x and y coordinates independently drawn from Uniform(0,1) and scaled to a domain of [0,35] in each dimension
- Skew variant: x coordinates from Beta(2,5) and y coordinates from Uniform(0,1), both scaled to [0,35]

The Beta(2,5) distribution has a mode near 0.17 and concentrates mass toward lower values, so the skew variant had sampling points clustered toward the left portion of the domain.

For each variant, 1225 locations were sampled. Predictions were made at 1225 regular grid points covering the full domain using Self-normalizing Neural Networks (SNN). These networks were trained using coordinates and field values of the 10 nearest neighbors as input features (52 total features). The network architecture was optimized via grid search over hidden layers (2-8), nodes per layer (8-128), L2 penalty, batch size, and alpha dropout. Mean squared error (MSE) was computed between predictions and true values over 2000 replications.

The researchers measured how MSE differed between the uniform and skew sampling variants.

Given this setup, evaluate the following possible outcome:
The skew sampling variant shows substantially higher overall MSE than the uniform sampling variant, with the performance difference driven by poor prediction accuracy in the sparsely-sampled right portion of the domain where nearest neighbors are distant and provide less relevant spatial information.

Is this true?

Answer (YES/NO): NO